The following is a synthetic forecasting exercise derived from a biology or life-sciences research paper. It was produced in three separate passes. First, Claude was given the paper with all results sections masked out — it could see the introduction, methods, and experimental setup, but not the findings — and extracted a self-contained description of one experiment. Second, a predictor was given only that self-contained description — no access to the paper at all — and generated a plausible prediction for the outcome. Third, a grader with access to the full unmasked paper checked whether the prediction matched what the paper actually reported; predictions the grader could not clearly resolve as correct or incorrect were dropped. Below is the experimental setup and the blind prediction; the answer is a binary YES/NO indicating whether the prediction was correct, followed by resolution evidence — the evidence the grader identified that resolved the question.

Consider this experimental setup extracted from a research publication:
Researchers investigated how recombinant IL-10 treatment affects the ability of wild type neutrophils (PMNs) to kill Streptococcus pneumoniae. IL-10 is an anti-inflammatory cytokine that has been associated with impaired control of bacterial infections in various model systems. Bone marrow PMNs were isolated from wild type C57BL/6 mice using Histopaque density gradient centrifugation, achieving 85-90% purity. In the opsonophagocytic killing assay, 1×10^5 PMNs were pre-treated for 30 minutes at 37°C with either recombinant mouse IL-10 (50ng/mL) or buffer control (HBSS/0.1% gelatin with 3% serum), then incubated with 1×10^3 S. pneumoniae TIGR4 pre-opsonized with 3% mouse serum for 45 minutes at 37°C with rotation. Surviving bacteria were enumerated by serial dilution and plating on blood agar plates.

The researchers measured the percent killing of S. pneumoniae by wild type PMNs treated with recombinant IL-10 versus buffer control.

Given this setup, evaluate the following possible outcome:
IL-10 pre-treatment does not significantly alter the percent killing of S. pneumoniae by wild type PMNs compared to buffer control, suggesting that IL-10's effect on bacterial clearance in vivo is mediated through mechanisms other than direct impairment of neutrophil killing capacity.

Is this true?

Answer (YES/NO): NO